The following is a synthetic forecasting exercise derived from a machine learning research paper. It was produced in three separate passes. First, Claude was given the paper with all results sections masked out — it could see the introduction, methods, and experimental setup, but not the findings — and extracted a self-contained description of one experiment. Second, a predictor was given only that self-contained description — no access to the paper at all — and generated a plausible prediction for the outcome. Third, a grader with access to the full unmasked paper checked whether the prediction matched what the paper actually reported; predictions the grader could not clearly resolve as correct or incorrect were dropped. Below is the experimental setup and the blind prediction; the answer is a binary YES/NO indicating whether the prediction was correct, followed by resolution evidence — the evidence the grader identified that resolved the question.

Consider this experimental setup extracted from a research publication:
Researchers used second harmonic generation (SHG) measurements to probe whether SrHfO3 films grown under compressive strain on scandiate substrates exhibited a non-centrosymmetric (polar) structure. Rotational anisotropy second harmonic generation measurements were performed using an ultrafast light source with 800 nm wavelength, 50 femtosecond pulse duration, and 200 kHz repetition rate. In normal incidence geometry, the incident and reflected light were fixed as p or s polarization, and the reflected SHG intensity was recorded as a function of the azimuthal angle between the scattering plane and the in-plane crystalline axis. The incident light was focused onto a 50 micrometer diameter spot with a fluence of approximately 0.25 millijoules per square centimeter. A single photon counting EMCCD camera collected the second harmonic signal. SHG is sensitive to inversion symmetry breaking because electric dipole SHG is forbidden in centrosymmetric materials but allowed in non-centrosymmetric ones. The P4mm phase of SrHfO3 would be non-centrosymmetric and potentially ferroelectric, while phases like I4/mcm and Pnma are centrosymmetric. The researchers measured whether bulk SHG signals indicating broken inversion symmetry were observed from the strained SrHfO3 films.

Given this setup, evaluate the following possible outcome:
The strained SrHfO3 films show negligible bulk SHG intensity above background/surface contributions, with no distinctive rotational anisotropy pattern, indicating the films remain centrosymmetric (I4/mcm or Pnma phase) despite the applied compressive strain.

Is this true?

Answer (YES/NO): YES